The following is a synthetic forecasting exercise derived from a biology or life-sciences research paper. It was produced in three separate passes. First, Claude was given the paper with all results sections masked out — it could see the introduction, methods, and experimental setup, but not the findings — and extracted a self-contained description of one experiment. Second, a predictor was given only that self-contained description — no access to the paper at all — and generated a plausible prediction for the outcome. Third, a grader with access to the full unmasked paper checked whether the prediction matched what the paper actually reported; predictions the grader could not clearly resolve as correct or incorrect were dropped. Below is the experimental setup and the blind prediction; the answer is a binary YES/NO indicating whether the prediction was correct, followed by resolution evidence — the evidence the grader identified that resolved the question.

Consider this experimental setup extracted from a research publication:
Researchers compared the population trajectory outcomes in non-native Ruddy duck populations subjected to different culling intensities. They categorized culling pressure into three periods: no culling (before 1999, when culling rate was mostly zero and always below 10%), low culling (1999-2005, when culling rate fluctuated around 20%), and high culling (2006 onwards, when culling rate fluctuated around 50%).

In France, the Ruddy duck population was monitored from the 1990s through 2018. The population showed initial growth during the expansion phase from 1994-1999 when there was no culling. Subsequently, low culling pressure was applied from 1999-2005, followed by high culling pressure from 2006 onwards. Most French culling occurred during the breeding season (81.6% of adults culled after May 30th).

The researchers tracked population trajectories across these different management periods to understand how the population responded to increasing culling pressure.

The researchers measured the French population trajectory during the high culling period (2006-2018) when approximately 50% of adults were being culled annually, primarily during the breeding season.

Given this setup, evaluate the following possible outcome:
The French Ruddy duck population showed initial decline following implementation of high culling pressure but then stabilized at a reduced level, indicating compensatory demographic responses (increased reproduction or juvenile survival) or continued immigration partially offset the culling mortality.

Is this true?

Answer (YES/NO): NO